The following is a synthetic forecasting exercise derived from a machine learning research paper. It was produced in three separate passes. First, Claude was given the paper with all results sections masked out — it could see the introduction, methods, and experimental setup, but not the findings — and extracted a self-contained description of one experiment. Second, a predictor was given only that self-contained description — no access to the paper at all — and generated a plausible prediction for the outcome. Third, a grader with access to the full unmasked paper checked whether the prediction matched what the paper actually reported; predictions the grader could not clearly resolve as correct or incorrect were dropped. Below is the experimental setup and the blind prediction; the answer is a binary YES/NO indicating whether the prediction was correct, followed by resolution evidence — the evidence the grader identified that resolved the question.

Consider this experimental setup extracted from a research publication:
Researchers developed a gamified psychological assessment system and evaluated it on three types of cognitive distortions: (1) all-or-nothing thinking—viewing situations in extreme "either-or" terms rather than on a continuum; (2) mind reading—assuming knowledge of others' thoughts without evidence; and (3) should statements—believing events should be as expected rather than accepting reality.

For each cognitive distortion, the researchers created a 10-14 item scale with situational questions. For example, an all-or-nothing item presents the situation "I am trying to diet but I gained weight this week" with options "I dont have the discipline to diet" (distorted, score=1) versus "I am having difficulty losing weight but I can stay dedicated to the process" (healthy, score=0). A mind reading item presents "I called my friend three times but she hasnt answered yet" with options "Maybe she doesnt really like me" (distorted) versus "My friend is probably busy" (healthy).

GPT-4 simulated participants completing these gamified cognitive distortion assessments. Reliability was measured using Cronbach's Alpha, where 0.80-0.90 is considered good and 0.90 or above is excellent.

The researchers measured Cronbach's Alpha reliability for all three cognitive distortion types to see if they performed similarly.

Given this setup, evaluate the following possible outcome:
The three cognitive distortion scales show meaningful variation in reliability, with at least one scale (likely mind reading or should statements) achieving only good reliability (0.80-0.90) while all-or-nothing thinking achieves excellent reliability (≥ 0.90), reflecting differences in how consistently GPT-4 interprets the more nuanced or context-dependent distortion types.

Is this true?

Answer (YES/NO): YES